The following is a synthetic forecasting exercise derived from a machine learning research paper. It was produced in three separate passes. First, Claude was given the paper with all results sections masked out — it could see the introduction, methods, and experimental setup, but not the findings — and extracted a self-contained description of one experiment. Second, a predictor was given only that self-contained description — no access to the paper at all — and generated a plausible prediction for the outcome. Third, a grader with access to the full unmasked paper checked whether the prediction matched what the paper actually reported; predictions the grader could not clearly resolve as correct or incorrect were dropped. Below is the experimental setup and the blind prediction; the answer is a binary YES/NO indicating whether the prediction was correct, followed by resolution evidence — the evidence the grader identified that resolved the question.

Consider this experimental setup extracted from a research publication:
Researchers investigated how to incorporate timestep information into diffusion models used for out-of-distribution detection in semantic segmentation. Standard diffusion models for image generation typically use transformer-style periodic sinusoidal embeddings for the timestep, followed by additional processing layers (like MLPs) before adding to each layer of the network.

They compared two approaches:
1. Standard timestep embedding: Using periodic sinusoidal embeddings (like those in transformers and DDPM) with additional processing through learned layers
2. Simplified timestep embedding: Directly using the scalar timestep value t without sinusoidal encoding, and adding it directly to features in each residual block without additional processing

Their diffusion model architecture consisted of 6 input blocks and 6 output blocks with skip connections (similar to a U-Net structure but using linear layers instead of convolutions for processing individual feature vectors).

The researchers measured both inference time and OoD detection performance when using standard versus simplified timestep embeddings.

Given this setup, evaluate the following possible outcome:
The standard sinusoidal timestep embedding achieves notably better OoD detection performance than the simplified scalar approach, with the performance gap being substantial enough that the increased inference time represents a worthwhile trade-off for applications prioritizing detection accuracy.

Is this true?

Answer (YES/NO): NO